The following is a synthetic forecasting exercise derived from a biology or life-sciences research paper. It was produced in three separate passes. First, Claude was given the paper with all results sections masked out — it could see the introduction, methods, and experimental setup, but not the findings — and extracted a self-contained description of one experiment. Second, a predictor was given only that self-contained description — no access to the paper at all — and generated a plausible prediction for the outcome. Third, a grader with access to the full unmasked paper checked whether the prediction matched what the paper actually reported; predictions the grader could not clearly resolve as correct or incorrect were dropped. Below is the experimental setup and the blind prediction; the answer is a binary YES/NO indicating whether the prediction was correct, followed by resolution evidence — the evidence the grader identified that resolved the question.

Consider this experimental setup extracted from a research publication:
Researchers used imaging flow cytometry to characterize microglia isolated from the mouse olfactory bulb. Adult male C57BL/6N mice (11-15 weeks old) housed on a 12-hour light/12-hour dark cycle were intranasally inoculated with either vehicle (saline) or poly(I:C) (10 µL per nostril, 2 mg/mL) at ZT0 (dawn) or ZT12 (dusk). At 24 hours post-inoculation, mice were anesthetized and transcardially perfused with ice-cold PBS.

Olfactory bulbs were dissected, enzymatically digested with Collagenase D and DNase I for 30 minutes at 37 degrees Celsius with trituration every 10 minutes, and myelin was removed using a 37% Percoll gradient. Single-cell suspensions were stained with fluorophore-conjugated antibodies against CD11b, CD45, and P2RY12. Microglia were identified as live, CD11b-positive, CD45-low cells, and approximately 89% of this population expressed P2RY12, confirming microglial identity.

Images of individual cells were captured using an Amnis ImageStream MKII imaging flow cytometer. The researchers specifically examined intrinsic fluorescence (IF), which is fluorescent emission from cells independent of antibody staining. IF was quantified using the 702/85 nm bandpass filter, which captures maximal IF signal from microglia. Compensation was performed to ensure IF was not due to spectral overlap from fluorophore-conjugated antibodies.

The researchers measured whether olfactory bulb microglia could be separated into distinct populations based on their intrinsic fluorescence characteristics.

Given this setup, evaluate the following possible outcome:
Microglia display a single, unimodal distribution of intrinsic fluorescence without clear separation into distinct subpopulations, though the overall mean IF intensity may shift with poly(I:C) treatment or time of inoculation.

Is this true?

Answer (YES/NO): NO